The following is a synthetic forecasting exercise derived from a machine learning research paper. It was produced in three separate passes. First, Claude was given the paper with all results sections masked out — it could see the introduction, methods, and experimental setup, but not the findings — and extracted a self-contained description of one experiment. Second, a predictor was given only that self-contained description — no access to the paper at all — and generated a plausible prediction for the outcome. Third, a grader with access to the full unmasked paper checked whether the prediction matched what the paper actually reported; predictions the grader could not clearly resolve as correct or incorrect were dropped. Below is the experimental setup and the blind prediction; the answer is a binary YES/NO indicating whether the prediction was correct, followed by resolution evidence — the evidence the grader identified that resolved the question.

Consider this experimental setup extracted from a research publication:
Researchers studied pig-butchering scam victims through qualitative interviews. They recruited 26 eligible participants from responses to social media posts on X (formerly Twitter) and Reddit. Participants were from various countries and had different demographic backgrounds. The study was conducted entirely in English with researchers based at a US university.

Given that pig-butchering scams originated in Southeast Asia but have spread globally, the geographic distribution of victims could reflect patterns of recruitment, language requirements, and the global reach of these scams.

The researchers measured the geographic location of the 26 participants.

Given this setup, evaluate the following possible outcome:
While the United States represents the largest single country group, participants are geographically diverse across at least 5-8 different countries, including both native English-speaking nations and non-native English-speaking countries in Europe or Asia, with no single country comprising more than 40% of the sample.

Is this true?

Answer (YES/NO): NO